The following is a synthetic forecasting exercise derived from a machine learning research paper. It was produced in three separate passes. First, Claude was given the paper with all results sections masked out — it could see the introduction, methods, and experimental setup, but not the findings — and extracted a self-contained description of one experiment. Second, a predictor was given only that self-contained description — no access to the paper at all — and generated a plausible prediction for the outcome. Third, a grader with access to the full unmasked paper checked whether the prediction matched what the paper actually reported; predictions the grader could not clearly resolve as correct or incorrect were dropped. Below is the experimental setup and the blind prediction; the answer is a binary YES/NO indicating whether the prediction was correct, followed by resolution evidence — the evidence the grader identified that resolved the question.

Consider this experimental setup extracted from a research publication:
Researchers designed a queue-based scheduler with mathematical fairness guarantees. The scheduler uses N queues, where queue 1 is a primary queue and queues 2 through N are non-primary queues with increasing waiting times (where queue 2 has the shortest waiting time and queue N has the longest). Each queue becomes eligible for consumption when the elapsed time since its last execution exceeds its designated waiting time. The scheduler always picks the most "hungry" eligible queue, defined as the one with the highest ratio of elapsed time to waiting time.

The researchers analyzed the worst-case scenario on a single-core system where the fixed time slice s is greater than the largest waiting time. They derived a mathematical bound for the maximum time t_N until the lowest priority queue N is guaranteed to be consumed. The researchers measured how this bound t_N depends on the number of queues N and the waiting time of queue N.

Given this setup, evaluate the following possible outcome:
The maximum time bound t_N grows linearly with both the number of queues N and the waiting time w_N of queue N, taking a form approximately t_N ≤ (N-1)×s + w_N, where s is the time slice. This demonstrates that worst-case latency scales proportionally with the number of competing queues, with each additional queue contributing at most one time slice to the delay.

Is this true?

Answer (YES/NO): NO